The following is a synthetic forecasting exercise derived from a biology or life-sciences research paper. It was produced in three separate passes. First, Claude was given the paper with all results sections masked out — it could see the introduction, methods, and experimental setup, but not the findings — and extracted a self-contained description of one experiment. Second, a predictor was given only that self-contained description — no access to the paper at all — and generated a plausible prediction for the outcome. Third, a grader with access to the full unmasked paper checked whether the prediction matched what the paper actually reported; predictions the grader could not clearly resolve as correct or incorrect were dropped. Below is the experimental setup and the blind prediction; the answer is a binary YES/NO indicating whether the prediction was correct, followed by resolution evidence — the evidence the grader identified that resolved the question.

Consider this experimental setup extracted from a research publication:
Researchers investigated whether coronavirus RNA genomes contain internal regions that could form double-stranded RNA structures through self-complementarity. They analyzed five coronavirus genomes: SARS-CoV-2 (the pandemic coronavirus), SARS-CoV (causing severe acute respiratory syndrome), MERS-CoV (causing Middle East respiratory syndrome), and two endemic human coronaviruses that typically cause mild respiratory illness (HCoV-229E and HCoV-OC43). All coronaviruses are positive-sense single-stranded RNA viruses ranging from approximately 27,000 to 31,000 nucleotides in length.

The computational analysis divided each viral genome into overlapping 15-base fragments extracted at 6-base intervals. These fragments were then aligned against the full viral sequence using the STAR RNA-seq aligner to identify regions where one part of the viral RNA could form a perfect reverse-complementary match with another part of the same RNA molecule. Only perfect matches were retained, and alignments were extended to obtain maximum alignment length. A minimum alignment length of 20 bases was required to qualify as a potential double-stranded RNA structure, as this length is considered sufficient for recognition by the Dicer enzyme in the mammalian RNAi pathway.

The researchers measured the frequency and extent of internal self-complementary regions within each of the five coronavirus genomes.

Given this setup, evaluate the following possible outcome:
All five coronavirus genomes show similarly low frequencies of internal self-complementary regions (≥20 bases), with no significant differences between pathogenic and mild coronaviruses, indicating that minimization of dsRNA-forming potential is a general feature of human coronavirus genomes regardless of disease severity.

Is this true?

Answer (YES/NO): YES